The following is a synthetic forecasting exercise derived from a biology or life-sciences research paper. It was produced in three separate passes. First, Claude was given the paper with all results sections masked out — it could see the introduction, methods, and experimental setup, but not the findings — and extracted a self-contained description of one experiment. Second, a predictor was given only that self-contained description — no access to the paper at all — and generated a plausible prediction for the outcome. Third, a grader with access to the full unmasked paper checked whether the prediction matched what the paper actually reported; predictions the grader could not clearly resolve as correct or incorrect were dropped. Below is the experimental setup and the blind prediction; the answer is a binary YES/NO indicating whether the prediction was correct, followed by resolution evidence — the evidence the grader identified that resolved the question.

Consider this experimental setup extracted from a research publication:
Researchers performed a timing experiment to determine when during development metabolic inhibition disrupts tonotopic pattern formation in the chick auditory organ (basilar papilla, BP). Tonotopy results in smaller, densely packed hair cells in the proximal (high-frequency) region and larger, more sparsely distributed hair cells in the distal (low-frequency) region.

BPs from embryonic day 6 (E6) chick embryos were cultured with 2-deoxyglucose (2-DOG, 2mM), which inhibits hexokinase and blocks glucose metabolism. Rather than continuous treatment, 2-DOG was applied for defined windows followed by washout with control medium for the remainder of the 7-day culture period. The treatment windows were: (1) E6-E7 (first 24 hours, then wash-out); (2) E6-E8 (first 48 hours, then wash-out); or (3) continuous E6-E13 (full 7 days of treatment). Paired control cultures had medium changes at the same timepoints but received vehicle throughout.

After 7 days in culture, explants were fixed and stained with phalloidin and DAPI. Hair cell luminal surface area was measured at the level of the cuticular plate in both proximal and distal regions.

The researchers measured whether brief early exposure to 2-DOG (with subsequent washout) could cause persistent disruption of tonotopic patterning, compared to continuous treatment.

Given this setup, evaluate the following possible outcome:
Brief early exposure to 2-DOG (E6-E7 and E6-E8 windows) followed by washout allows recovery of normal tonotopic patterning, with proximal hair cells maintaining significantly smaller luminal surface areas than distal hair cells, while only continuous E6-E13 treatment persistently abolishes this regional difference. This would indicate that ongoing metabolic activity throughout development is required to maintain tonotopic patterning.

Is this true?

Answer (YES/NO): NO